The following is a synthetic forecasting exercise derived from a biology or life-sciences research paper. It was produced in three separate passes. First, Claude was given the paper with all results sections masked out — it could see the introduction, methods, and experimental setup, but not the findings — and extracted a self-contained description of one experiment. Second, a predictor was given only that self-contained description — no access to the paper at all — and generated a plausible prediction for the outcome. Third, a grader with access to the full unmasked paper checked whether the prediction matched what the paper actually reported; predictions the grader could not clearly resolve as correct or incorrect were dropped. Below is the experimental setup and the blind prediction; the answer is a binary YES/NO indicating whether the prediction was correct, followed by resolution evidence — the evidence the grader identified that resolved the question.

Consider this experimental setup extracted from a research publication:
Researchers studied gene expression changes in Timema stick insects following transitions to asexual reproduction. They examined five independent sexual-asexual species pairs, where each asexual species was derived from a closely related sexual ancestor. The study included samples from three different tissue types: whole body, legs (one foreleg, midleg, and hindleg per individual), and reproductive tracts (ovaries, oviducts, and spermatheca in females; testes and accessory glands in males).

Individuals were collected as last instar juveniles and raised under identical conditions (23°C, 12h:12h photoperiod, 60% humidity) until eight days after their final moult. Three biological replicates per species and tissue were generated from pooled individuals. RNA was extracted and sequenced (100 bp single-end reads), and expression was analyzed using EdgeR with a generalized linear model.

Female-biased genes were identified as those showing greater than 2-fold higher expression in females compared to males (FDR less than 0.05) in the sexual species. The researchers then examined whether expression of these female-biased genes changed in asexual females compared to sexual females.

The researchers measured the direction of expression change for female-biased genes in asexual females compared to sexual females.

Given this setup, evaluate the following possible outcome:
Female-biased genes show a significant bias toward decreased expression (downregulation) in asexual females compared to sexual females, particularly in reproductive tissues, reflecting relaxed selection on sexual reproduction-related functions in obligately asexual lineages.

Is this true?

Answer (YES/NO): YES